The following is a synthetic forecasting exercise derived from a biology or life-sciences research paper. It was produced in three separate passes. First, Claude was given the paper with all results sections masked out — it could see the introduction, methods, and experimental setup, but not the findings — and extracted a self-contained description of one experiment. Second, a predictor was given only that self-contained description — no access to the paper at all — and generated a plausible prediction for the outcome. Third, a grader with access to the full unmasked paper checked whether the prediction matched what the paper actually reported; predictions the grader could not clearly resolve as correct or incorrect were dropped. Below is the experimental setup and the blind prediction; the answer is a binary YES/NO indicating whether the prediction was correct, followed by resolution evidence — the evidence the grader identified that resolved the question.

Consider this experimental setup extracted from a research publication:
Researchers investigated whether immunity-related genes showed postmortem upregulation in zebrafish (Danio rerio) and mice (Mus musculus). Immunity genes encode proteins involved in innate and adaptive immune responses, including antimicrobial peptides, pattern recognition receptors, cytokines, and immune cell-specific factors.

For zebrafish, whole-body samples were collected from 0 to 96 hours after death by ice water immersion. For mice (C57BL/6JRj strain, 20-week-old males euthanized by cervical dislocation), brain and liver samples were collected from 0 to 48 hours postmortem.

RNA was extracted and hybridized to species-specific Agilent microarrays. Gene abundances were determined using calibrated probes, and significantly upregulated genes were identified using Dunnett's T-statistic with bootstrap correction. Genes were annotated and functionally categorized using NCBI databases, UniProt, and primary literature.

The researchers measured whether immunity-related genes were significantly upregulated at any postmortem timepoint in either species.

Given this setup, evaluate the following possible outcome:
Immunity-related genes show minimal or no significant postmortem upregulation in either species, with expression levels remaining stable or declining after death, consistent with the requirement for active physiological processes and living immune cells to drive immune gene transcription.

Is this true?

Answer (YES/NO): NO